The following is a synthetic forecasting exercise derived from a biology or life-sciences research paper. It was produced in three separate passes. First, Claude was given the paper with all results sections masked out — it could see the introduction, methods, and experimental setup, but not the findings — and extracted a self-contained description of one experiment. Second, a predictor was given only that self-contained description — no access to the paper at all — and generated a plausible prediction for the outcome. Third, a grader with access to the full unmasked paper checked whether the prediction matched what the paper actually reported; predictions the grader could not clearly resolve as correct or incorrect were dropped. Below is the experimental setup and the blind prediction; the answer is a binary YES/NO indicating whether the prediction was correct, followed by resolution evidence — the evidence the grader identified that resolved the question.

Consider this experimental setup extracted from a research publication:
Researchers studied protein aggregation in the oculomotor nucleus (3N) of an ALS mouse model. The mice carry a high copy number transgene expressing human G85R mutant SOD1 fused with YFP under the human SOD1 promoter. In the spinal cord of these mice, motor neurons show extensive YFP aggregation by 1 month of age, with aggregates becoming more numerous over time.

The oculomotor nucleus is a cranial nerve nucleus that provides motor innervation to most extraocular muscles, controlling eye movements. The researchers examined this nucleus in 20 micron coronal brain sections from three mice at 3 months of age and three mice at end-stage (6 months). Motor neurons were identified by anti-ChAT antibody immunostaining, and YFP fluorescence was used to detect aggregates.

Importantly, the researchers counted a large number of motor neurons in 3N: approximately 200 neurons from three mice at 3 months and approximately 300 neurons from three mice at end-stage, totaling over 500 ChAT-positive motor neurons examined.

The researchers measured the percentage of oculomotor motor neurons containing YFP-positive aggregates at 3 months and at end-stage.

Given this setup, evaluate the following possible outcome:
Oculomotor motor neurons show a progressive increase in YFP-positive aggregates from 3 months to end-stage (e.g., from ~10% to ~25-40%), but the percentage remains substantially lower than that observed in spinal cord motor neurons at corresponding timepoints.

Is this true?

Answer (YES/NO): NO